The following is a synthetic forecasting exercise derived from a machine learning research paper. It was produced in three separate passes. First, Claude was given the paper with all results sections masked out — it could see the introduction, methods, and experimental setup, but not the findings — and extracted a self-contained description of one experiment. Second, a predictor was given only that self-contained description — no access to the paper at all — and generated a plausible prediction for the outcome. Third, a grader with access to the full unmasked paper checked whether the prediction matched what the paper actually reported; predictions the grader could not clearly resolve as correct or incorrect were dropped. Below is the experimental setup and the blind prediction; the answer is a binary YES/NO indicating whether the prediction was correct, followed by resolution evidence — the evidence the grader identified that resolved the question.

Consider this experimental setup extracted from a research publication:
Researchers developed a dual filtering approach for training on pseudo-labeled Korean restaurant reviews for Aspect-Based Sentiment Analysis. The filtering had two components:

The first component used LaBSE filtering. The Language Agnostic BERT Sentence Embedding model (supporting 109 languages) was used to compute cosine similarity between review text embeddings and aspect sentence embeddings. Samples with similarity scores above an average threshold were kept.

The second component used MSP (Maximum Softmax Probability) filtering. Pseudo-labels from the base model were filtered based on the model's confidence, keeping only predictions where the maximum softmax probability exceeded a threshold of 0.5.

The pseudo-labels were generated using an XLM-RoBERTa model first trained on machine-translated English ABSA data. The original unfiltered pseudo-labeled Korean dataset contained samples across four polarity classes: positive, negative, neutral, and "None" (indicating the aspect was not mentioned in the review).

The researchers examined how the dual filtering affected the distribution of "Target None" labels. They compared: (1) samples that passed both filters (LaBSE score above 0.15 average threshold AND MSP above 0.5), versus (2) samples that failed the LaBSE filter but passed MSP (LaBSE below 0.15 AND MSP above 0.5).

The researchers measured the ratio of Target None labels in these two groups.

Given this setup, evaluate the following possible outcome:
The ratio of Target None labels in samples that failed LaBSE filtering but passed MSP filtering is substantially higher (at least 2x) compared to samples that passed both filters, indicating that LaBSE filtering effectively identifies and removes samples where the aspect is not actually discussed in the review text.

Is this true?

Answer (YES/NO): YES